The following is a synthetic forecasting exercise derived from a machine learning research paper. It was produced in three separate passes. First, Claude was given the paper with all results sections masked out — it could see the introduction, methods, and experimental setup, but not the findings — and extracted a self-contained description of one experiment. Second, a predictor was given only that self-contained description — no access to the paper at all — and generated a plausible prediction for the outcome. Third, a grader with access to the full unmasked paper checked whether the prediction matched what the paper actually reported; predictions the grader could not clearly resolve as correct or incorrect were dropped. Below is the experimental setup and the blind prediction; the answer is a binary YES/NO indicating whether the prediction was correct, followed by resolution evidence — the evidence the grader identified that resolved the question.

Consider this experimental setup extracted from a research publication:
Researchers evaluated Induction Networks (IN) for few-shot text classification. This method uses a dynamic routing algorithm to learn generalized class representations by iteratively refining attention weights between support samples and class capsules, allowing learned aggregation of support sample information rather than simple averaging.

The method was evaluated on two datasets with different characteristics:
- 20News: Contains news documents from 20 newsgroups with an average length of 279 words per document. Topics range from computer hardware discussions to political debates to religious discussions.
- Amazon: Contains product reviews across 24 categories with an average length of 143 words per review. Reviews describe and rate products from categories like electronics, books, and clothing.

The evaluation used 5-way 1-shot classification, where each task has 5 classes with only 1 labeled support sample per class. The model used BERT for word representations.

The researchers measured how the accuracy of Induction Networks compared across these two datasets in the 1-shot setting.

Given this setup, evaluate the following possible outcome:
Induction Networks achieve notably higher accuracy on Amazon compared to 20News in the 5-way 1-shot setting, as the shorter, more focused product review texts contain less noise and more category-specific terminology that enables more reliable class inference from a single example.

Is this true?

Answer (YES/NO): YES